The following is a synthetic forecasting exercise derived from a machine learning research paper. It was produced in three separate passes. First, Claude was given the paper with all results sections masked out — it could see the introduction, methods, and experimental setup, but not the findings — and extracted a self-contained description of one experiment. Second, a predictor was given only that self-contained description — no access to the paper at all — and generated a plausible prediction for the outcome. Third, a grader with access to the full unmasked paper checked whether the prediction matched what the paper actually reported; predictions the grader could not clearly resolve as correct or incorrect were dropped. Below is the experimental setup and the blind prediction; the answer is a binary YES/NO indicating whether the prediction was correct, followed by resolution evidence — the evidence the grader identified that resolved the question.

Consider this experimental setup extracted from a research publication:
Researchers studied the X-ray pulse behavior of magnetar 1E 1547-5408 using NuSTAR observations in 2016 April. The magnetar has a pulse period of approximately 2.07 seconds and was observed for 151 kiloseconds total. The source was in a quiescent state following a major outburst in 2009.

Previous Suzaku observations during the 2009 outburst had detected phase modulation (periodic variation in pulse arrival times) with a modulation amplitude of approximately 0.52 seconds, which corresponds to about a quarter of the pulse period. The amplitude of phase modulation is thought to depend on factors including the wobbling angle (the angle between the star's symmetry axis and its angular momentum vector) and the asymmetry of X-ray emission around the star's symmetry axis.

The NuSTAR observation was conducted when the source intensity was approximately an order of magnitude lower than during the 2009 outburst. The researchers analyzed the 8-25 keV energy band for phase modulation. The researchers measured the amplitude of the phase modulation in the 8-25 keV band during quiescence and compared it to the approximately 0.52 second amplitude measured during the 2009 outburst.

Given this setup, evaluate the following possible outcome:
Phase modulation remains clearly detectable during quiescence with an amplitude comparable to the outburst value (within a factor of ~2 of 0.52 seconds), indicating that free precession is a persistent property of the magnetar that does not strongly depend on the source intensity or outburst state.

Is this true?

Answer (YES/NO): NO